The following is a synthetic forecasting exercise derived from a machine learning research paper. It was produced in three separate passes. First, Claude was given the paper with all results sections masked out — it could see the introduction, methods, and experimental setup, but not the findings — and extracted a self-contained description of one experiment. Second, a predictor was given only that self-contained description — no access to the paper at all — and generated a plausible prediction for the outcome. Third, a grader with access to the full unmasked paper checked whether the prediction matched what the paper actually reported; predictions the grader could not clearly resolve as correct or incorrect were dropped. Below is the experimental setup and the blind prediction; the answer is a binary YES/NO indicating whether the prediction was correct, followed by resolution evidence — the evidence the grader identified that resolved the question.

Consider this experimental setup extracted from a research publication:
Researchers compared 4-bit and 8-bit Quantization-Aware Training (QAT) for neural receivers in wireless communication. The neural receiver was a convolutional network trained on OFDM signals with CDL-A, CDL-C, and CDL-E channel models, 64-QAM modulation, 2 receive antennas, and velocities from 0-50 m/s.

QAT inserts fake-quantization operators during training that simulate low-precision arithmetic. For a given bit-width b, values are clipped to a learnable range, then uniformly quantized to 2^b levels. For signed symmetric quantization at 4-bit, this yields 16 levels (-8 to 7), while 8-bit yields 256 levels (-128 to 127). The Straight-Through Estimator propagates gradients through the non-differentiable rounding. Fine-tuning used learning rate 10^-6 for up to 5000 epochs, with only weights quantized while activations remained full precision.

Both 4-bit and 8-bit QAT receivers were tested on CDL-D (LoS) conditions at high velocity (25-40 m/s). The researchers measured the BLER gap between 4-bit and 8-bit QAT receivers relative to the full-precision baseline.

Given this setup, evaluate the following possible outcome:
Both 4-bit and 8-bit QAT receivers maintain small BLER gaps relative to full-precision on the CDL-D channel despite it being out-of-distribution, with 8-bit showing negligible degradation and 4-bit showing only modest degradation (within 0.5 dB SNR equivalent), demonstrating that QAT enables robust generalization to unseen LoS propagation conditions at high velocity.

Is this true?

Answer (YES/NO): NO